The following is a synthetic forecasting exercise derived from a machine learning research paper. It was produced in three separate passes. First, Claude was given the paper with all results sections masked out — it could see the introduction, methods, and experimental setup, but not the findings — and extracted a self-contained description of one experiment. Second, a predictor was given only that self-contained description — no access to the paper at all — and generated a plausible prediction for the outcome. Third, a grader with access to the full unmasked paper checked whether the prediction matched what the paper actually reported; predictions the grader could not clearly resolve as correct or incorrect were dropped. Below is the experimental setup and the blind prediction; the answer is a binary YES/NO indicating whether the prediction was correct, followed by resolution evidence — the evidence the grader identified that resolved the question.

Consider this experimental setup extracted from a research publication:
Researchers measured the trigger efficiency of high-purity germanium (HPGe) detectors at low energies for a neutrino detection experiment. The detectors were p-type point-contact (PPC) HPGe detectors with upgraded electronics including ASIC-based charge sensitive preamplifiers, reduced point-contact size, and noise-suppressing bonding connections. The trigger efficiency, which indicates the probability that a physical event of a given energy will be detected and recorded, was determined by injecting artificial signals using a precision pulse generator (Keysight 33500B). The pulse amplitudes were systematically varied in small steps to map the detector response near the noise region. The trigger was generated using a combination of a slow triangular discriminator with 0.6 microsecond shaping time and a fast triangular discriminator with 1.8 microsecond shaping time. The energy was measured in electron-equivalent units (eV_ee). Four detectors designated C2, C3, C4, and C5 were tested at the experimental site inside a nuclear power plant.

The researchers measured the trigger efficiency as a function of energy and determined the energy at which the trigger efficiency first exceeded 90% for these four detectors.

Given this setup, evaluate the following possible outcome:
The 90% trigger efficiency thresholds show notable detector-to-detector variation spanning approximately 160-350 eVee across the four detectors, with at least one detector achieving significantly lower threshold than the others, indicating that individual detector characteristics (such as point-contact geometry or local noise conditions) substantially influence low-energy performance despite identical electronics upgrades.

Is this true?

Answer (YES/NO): NO